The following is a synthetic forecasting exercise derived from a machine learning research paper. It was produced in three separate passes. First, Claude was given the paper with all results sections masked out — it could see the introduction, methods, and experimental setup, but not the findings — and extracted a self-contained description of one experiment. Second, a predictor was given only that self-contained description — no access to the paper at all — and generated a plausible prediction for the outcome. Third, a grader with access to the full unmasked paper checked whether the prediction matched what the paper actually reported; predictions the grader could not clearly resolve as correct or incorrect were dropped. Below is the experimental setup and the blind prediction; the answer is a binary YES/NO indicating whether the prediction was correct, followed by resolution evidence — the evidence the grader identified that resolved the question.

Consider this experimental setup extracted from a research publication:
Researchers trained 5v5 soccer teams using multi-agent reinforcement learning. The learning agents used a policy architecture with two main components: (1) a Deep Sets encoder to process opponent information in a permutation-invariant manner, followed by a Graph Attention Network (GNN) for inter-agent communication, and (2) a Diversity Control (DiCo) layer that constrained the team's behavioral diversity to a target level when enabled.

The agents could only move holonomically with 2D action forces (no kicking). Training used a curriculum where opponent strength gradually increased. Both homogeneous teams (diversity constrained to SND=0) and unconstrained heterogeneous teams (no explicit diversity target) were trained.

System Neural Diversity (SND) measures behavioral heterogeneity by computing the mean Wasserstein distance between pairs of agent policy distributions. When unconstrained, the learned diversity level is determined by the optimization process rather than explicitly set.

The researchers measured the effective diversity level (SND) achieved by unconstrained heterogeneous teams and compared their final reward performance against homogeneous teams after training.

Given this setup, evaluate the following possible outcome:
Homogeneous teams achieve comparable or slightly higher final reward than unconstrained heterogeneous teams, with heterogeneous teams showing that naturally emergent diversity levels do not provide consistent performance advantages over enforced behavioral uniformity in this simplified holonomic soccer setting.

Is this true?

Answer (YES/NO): NO